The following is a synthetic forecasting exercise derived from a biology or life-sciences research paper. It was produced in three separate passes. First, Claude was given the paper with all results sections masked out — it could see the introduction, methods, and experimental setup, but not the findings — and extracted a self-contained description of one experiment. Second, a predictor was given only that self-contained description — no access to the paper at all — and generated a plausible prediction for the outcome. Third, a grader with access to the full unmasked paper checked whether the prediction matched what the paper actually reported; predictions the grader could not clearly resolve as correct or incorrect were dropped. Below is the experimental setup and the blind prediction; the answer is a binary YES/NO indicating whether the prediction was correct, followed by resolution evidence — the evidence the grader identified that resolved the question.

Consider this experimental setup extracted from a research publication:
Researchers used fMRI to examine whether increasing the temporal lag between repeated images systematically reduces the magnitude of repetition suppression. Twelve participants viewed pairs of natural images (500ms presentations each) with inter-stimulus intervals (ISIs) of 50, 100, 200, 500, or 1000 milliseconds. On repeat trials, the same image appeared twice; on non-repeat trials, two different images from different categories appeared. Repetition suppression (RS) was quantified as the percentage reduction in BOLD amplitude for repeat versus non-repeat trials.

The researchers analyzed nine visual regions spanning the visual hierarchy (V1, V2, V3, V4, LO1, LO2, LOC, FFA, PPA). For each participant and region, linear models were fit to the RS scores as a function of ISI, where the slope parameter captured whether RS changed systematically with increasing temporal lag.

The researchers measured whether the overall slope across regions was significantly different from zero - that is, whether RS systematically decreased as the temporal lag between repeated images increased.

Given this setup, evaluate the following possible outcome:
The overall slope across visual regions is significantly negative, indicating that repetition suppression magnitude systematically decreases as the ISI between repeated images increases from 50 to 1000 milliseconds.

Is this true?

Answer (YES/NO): YES